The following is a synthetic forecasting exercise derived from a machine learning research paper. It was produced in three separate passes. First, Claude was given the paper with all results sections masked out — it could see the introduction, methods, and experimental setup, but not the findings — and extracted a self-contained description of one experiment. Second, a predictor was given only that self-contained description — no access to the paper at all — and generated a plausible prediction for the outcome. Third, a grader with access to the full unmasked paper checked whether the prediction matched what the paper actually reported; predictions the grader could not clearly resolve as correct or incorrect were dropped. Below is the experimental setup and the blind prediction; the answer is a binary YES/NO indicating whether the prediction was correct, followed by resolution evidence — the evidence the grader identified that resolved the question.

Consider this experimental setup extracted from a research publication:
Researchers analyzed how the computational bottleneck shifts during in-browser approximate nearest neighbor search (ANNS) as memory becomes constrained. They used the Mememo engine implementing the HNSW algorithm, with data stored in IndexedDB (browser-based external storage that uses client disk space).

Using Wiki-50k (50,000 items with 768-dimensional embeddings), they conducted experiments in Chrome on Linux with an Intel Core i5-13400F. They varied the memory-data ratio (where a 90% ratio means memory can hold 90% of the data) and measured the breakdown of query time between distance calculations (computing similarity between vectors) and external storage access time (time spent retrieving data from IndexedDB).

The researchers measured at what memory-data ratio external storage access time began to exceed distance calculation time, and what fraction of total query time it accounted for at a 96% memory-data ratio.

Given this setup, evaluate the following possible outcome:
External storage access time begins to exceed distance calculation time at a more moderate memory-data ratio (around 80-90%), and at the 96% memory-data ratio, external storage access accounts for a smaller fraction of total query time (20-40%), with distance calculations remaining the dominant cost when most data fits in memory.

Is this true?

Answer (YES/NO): NO